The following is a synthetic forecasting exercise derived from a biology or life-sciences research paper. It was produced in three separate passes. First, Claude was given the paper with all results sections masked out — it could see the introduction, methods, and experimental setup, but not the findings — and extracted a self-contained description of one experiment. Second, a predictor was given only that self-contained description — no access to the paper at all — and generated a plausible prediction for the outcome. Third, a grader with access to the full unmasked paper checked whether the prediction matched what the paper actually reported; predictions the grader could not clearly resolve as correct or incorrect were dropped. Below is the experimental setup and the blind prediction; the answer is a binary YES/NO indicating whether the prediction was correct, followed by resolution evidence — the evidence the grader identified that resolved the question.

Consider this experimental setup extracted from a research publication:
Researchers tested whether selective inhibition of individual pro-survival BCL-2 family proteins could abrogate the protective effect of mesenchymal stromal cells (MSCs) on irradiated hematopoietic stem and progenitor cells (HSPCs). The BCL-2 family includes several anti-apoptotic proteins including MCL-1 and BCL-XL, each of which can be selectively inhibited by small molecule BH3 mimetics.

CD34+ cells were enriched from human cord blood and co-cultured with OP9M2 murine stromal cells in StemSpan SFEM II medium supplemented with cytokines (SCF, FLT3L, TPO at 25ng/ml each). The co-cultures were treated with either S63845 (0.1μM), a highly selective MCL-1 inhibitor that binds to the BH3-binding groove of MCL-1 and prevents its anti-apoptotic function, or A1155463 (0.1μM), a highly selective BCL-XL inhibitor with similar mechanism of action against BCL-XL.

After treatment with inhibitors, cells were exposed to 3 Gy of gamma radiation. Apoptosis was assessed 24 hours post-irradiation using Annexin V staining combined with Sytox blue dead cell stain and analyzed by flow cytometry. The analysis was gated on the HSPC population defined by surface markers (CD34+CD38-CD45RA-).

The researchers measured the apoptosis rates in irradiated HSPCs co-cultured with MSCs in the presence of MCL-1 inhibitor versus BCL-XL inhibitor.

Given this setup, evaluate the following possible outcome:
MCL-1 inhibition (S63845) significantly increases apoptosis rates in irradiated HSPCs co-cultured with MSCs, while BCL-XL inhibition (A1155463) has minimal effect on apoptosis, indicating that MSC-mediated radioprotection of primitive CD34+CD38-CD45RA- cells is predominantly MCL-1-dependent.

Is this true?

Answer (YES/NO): NO